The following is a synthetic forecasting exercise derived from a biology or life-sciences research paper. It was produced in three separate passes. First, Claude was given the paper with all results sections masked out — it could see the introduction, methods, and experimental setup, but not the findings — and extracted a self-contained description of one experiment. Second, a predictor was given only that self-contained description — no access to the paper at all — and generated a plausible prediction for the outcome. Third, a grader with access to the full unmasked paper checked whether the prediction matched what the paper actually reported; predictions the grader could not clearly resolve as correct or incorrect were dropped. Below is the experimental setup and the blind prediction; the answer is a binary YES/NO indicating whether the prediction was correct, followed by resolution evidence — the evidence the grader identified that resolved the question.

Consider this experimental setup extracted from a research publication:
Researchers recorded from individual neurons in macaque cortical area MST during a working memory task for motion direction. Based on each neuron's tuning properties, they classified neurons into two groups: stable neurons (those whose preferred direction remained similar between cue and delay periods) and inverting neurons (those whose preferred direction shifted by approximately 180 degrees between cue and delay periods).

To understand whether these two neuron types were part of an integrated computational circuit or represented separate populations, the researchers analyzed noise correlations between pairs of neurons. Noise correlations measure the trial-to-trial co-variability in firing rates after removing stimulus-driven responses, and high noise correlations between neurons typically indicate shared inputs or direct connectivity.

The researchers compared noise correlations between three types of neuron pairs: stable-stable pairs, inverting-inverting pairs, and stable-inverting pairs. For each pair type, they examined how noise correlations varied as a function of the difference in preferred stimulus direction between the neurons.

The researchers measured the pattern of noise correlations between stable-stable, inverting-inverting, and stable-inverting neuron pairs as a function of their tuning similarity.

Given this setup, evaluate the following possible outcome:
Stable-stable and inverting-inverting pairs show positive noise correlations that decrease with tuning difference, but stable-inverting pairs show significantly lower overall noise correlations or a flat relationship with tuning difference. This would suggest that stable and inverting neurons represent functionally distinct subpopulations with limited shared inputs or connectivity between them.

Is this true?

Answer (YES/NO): NO